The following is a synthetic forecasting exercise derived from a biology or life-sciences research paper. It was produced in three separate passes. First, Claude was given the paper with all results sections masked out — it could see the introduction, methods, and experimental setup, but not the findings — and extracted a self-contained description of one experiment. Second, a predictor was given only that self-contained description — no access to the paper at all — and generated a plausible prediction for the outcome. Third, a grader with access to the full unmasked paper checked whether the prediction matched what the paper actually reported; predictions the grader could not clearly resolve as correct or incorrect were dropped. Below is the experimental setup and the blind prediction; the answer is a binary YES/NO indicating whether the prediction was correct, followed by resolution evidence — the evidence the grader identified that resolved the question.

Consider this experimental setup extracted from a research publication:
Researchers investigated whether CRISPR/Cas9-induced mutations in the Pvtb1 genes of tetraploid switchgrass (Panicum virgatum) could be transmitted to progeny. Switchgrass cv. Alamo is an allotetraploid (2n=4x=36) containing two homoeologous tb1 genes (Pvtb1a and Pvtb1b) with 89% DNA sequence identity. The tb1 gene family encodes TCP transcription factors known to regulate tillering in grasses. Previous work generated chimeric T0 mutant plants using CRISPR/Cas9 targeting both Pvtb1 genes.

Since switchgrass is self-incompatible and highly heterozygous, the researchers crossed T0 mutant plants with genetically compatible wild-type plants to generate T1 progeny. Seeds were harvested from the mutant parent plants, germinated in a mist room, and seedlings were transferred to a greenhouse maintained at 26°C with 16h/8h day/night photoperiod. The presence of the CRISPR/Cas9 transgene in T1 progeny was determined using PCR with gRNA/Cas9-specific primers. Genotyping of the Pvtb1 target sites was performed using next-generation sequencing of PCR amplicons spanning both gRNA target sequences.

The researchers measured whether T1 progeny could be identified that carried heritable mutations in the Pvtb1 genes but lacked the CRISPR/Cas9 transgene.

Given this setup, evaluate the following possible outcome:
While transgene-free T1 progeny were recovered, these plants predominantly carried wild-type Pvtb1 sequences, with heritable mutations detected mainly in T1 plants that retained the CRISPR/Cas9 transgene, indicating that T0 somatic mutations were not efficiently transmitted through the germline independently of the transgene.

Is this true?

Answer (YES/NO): NO